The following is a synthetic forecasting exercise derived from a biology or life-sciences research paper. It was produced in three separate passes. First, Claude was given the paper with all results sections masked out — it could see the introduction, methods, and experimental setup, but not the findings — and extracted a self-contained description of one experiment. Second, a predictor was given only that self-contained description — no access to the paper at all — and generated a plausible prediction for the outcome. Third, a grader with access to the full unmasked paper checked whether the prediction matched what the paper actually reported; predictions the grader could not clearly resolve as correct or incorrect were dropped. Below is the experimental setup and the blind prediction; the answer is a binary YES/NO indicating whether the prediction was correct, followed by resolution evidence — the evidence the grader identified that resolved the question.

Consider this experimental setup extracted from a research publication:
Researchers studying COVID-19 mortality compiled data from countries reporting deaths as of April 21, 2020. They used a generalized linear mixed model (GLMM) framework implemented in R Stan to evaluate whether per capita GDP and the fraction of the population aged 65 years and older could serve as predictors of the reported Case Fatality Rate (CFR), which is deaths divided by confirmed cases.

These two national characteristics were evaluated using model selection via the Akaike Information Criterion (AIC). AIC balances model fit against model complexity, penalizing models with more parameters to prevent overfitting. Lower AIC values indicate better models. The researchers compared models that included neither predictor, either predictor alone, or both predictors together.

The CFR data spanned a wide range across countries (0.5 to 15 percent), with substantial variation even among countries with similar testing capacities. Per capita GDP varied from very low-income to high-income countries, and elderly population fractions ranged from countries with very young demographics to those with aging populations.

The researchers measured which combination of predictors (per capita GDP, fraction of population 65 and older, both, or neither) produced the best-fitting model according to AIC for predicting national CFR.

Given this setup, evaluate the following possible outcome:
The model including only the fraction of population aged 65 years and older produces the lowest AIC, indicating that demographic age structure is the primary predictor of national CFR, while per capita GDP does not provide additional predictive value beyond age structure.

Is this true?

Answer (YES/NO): NO